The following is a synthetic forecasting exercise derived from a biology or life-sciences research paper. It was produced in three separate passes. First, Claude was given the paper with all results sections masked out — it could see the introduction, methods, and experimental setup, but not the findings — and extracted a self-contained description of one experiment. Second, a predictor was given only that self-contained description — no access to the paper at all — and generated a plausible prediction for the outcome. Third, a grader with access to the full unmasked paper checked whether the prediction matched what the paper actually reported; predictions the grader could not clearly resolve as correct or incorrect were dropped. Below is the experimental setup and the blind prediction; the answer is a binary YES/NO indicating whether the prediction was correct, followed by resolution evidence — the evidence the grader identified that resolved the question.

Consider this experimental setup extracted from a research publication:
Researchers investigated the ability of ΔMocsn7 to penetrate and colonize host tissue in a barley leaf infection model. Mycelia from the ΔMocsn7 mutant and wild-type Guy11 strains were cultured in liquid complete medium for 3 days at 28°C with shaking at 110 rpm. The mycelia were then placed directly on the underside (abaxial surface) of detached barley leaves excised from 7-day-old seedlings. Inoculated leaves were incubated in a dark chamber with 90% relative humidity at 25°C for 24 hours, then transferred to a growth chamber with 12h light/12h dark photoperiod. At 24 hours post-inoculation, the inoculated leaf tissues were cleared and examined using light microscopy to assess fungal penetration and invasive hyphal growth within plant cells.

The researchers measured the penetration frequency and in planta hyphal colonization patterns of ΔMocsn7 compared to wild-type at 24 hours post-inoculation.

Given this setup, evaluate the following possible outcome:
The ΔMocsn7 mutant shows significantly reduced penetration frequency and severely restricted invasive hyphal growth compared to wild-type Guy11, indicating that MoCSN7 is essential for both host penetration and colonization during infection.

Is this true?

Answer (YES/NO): YES